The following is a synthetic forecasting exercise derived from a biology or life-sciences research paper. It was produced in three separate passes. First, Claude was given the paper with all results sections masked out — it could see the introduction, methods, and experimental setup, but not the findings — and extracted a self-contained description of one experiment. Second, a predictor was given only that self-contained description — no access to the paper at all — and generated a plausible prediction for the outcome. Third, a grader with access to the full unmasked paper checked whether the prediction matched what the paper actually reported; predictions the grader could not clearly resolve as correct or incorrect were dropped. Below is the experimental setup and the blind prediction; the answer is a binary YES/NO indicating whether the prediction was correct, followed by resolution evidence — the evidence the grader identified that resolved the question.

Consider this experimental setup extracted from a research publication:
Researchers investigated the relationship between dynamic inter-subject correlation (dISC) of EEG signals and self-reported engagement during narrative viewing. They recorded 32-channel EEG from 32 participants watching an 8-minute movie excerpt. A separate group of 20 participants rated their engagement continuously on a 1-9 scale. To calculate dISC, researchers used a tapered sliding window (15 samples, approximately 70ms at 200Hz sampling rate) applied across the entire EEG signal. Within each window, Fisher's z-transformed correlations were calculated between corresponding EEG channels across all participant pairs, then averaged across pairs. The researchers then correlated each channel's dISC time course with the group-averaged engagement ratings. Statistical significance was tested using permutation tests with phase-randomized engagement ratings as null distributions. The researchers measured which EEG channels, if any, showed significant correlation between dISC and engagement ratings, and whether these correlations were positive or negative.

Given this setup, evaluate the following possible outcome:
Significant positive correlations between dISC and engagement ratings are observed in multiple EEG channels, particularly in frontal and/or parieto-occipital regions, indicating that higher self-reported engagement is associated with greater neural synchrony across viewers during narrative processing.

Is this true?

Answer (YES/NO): NO